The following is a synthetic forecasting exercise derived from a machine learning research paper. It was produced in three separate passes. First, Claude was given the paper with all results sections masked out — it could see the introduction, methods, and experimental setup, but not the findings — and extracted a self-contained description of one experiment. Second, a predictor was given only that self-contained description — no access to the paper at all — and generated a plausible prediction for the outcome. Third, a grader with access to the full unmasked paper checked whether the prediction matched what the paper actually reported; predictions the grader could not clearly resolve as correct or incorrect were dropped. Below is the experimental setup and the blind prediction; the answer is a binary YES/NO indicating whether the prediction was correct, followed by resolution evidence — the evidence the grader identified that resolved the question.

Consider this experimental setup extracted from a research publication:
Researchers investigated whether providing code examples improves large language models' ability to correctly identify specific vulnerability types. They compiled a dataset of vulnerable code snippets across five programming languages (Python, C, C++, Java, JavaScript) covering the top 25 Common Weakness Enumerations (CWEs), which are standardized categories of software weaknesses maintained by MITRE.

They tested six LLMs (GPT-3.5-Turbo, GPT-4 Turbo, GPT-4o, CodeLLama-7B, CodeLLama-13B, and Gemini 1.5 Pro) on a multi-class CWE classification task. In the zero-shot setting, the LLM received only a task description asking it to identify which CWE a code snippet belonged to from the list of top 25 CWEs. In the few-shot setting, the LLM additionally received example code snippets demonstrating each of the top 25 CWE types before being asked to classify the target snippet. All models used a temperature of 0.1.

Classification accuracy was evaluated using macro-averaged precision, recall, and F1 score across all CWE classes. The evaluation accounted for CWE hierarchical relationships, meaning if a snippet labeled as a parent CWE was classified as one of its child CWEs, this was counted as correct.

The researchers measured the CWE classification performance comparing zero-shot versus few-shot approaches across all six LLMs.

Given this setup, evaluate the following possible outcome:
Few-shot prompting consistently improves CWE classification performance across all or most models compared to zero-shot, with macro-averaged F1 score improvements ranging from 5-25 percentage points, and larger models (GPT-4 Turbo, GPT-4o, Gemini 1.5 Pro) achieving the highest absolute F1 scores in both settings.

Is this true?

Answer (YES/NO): NO